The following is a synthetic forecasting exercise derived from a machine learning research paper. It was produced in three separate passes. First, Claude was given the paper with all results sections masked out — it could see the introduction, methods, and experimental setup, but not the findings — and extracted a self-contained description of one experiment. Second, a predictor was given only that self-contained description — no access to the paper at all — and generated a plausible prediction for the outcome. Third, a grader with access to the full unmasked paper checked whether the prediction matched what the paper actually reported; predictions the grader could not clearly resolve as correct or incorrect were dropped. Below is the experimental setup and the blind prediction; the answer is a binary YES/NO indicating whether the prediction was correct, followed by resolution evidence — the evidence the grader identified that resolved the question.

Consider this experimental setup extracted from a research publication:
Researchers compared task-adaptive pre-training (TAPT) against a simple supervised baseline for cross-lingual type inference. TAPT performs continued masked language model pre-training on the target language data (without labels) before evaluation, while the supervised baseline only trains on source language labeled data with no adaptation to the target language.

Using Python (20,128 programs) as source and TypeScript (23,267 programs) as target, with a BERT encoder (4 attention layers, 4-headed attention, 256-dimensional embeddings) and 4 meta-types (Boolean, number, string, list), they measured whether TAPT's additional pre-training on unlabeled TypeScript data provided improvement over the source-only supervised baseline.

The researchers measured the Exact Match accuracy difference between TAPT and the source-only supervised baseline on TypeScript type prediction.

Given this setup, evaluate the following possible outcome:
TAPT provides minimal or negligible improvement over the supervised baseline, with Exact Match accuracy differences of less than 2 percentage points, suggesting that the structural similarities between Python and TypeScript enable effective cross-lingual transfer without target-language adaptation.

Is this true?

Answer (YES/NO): YES